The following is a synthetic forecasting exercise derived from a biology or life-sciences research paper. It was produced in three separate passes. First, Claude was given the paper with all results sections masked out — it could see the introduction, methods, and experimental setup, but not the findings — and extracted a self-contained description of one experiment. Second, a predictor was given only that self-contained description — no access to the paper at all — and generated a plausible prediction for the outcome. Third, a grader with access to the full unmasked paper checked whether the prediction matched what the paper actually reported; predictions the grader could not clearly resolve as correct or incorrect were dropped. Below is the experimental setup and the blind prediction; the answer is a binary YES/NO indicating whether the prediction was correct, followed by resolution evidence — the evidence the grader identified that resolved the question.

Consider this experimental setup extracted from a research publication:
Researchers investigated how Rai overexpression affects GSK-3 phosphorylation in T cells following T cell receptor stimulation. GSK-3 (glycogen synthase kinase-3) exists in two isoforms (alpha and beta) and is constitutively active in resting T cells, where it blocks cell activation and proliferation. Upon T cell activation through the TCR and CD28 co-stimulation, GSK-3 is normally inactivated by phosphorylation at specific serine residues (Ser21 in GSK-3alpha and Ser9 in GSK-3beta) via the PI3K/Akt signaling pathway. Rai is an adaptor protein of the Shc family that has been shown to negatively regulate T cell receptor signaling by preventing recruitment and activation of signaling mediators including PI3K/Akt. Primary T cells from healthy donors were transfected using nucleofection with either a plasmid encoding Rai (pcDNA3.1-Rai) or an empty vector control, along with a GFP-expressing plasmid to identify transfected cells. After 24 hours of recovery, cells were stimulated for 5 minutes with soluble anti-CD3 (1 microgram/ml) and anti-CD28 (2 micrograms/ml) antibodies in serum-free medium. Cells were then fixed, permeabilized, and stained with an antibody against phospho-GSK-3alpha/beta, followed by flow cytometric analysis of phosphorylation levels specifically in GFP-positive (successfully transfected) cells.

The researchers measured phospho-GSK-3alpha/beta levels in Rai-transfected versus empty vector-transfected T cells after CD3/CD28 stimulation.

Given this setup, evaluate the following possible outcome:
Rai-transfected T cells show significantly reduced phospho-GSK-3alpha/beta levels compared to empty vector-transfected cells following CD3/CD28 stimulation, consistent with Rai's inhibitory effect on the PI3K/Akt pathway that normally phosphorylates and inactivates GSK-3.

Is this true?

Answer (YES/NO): YES